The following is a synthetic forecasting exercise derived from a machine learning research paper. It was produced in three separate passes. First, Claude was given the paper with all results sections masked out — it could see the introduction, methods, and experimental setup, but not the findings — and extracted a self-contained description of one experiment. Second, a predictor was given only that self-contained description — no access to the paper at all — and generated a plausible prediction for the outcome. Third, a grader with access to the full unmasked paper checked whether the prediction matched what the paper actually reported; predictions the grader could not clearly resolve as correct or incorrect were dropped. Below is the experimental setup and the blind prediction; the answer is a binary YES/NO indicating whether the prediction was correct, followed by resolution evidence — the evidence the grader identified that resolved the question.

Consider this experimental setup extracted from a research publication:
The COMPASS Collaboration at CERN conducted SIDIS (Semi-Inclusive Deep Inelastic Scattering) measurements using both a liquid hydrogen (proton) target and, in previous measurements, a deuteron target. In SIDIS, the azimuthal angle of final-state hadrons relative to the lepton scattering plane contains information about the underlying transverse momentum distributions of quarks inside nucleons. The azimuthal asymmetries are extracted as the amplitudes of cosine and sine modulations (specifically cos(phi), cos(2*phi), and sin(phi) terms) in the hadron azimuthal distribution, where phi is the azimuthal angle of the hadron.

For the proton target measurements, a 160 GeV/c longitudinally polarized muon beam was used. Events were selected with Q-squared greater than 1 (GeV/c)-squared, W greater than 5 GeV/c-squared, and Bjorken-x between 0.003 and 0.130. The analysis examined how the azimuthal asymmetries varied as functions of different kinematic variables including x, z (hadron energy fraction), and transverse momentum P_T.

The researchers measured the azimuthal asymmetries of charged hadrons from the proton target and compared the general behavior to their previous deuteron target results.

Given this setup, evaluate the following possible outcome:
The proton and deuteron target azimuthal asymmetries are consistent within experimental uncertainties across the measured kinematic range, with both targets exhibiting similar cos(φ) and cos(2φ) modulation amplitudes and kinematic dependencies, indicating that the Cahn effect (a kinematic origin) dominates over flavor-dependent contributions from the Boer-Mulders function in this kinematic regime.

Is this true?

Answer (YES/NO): NO